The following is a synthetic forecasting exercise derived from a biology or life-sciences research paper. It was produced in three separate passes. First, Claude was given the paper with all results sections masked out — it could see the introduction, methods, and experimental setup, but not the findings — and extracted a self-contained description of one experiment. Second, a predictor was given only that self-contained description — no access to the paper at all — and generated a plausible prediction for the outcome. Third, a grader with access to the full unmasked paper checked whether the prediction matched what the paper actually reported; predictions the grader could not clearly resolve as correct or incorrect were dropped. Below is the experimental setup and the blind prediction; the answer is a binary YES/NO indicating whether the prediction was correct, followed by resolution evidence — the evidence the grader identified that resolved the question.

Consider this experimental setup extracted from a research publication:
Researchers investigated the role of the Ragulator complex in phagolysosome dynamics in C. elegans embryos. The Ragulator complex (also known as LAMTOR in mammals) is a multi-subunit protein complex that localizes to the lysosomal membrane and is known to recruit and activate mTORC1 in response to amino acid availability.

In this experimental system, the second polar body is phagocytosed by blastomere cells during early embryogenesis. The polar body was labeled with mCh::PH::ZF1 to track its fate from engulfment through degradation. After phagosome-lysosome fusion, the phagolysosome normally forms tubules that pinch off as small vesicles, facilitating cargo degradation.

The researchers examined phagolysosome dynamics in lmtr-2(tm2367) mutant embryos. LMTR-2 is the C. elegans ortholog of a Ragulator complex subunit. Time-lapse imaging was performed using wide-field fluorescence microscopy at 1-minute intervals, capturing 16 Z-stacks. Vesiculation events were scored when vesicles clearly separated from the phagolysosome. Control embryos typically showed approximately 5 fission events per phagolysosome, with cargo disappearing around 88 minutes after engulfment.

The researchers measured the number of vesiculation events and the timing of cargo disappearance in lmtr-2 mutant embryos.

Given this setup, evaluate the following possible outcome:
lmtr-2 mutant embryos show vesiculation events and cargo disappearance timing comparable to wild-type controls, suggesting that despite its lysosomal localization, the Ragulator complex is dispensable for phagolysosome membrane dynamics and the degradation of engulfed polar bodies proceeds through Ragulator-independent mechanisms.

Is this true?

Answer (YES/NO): NO